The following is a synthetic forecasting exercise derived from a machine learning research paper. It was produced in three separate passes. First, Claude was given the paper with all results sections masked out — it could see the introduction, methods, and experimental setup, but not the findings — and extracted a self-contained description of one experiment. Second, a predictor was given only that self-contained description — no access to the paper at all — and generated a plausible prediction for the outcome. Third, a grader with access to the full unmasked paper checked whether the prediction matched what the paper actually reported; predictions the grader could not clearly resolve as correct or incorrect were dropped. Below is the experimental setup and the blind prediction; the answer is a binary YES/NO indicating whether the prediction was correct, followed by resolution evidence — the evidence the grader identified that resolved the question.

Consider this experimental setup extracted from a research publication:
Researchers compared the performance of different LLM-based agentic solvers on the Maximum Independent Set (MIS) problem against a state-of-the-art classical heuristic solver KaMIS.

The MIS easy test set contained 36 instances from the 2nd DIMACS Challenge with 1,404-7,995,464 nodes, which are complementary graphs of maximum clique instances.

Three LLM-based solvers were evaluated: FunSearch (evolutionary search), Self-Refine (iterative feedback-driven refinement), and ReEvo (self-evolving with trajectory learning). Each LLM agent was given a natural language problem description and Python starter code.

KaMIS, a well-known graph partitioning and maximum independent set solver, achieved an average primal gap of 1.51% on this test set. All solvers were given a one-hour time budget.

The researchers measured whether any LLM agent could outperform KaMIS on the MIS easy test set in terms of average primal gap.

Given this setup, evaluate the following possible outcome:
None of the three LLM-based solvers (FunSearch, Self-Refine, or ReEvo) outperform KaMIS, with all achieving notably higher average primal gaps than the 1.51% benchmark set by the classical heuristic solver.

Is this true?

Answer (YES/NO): NO